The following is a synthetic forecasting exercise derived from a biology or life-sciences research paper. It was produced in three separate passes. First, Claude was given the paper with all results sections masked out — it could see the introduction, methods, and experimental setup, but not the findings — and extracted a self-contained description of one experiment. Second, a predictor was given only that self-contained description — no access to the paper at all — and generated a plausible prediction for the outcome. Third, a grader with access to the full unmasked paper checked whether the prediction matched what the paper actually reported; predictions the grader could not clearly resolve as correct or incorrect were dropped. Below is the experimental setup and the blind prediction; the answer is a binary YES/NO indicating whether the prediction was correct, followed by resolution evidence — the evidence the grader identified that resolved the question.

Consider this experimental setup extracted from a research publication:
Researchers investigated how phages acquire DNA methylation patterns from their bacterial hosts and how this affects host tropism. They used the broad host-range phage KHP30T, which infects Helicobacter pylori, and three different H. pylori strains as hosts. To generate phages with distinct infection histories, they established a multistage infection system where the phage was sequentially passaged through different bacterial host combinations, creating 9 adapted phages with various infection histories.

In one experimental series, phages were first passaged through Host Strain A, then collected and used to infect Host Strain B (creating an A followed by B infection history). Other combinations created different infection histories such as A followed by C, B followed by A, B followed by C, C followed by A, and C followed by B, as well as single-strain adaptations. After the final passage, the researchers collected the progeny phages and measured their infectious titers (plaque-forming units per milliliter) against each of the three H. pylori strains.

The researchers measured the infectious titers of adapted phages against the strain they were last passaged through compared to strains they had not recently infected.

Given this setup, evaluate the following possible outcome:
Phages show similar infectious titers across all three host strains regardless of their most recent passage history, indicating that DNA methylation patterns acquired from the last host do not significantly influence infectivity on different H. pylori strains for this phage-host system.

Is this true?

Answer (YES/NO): NO